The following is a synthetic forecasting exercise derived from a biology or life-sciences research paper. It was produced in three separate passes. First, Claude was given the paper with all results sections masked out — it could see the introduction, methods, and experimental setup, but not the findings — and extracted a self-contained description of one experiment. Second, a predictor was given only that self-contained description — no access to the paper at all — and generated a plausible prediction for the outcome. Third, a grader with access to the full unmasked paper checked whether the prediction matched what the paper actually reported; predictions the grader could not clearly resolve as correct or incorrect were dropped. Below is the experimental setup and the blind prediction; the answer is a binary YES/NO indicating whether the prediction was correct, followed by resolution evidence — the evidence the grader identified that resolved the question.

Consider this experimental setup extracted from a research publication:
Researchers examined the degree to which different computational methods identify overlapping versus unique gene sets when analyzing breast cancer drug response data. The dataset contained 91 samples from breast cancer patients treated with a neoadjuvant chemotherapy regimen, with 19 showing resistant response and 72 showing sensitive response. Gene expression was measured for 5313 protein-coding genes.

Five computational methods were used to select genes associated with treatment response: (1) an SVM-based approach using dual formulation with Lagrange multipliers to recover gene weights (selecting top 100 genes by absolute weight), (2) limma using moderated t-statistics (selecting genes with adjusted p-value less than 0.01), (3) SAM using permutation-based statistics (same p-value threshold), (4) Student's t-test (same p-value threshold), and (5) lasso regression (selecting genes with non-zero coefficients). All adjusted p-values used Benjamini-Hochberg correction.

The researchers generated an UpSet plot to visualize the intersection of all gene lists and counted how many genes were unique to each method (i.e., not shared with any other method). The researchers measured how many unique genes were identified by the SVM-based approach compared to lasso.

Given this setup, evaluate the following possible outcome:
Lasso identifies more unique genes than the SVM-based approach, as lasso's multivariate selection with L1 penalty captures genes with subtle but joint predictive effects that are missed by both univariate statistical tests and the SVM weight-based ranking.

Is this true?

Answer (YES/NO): NO